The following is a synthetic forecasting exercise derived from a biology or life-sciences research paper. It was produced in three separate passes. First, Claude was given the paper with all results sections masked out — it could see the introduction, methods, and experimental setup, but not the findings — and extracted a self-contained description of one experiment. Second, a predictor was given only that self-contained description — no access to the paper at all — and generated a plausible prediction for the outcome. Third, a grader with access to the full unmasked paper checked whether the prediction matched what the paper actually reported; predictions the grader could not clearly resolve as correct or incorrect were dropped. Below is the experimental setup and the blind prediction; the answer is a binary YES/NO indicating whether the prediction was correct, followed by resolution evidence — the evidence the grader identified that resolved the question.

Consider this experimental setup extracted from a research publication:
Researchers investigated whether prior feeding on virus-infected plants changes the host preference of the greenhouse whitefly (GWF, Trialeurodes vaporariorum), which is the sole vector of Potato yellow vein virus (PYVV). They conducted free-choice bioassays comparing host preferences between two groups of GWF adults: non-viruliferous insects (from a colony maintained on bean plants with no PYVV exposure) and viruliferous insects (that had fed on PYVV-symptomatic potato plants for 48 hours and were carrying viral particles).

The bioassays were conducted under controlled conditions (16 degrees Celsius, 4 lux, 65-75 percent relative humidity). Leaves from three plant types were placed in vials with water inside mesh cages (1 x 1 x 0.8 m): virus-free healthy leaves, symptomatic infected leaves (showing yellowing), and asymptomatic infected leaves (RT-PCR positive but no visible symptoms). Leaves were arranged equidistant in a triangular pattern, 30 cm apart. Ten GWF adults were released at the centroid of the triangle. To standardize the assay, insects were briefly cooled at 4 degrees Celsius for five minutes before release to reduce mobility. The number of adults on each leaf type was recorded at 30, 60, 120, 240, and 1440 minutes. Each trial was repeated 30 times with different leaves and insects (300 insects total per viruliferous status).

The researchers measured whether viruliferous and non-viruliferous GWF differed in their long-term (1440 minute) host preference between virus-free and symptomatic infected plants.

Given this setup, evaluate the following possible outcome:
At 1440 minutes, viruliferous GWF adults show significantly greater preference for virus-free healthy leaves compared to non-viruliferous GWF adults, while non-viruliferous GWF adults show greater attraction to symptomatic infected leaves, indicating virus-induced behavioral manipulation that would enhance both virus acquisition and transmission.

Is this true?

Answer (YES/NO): YES